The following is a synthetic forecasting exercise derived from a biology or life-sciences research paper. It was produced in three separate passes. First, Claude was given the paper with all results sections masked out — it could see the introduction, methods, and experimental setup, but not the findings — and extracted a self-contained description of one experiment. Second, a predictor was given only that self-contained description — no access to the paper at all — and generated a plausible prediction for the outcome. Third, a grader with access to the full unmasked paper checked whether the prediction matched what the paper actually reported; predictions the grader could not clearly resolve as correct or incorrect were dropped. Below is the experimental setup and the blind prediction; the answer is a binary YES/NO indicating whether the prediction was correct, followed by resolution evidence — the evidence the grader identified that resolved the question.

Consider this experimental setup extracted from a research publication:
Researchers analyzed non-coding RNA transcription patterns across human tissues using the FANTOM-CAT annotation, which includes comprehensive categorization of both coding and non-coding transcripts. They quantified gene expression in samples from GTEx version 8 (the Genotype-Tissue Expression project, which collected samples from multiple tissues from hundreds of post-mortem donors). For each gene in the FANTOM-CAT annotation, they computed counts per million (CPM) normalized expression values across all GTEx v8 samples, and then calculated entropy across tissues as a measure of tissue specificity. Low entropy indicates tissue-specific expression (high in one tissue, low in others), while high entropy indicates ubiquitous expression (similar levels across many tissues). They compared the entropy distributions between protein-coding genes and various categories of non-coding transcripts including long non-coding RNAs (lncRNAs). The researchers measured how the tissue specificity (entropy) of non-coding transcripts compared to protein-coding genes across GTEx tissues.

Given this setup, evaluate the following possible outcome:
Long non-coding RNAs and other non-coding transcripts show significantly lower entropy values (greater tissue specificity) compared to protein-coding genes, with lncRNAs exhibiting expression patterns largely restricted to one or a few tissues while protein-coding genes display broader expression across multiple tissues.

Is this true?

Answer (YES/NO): YES